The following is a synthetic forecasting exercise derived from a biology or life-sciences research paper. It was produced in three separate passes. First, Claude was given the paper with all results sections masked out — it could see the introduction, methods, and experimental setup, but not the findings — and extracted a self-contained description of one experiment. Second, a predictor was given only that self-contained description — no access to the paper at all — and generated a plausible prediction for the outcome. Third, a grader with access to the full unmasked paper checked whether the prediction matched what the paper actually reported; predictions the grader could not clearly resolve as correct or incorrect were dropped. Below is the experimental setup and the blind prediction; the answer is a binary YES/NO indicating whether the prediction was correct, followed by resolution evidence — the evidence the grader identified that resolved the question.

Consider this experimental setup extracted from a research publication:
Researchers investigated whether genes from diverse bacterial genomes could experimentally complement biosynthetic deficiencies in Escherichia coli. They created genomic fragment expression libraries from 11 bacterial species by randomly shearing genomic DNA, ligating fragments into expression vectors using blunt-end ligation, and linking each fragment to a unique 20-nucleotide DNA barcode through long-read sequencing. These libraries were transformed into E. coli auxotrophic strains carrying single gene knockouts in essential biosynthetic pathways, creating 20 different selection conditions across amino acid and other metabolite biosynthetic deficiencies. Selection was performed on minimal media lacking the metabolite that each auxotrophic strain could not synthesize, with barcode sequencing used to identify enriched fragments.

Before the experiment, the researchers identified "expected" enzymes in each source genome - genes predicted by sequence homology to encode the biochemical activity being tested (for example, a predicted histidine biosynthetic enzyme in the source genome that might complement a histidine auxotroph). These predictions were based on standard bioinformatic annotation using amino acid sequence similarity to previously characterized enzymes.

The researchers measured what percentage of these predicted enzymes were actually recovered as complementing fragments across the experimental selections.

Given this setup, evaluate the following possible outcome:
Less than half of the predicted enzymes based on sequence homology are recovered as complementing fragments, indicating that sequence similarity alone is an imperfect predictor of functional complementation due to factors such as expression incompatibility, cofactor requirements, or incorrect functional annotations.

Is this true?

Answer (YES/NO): YES